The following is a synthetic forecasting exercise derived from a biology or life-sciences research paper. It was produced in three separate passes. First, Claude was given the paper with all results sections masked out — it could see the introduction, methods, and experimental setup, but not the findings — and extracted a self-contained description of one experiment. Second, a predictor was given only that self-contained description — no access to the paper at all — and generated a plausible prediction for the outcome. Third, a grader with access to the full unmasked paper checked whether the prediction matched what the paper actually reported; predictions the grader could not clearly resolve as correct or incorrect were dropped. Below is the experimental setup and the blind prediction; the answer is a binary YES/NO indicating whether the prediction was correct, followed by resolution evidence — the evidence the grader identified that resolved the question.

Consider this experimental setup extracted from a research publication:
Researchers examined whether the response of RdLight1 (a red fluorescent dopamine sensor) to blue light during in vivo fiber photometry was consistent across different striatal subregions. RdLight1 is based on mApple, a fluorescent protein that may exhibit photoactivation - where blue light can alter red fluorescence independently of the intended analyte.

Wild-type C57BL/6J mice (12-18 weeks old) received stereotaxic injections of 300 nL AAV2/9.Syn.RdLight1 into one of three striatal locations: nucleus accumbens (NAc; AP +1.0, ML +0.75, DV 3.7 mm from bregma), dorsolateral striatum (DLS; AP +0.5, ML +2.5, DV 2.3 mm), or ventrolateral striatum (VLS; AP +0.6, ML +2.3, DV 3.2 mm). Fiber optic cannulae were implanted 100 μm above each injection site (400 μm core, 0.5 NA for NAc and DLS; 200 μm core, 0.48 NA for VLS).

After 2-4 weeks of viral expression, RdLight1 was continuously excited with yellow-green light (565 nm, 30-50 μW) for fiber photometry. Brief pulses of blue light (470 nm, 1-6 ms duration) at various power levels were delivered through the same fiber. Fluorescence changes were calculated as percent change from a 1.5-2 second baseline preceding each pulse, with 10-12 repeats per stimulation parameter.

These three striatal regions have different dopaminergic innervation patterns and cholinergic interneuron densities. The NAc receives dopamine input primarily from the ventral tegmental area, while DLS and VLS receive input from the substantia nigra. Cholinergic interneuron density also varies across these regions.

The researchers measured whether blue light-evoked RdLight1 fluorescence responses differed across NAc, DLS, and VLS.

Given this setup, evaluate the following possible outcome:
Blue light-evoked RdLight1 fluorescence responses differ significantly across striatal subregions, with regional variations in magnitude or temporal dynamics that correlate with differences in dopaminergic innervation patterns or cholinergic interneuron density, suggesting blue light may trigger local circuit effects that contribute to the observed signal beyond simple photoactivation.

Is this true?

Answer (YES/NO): NO